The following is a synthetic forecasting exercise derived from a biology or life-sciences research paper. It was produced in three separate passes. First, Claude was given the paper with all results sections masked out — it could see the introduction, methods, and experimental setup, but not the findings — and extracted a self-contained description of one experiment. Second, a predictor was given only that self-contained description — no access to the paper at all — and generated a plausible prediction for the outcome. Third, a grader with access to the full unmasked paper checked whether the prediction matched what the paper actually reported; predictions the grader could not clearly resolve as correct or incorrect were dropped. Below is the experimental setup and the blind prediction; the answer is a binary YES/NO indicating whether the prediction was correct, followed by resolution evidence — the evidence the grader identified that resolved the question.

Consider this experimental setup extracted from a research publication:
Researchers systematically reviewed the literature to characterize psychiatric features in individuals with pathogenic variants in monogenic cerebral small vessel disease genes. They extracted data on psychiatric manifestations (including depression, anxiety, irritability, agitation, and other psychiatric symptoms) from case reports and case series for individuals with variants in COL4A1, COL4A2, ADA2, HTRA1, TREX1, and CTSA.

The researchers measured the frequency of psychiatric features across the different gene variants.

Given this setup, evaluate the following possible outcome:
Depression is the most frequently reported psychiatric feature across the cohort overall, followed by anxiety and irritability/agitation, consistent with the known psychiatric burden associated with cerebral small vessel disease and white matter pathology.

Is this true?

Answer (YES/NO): NO